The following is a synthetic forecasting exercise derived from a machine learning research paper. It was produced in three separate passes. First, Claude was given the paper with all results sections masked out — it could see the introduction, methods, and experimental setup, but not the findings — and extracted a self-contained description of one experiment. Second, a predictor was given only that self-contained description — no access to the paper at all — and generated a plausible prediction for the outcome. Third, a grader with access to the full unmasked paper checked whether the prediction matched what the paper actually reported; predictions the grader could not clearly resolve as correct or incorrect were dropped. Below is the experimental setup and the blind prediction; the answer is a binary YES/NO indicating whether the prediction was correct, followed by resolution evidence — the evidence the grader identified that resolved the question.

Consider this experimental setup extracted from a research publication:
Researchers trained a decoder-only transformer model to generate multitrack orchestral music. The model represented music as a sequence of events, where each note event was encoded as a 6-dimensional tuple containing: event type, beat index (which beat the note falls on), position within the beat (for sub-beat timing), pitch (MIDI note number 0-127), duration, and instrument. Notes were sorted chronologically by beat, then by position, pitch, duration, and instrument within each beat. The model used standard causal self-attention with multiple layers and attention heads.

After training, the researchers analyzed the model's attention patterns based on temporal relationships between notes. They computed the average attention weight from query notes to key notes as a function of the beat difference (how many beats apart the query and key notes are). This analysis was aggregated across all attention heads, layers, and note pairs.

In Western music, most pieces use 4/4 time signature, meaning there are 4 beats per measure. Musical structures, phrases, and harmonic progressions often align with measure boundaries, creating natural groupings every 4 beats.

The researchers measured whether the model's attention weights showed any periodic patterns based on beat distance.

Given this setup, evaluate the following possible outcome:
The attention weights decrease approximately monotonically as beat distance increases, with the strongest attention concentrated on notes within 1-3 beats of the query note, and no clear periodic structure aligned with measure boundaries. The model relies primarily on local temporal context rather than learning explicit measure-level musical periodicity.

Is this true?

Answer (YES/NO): NO